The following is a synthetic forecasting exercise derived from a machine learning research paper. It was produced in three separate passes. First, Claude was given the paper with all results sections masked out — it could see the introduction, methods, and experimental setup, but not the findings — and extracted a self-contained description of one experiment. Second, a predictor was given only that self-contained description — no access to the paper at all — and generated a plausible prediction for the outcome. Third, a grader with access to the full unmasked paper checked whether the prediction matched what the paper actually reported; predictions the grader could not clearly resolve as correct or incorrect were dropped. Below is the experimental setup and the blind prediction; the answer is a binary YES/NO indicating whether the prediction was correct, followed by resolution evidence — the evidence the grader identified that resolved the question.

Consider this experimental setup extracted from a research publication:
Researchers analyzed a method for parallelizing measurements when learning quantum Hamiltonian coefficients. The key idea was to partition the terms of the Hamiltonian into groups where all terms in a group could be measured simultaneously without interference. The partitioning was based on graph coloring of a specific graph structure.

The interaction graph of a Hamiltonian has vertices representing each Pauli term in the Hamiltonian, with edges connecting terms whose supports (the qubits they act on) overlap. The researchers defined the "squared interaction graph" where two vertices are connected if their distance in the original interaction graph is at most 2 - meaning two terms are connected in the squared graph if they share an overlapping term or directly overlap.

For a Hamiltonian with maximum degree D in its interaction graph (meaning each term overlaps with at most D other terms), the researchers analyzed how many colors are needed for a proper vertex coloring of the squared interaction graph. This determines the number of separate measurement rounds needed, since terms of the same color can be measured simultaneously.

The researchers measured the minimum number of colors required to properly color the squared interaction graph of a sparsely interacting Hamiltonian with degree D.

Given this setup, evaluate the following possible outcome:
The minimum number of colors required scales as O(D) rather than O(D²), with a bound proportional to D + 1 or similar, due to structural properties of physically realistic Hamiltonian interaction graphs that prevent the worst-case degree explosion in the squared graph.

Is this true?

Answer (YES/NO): NO